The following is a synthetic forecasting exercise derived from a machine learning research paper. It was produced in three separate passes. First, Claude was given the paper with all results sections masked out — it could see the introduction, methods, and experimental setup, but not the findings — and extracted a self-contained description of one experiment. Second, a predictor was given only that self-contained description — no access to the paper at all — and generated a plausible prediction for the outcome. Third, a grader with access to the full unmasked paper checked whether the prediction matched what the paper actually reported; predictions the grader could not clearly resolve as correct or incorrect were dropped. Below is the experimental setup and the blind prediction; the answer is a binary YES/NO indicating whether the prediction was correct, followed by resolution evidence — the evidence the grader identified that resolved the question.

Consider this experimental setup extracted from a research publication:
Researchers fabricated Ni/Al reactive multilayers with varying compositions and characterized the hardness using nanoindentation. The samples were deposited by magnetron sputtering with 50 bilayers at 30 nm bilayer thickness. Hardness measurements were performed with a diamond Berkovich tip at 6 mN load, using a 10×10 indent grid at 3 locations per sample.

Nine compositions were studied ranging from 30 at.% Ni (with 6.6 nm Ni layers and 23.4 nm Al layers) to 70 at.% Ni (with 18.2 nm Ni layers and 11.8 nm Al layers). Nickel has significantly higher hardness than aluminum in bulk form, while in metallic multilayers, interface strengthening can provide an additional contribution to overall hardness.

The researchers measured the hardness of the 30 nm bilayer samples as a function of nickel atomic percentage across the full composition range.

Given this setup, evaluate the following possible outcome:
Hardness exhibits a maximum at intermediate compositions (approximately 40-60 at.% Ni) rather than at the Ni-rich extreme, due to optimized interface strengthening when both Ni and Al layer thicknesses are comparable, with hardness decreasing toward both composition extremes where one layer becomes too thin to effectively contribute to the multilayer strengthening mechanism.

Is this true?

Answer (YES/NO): NO